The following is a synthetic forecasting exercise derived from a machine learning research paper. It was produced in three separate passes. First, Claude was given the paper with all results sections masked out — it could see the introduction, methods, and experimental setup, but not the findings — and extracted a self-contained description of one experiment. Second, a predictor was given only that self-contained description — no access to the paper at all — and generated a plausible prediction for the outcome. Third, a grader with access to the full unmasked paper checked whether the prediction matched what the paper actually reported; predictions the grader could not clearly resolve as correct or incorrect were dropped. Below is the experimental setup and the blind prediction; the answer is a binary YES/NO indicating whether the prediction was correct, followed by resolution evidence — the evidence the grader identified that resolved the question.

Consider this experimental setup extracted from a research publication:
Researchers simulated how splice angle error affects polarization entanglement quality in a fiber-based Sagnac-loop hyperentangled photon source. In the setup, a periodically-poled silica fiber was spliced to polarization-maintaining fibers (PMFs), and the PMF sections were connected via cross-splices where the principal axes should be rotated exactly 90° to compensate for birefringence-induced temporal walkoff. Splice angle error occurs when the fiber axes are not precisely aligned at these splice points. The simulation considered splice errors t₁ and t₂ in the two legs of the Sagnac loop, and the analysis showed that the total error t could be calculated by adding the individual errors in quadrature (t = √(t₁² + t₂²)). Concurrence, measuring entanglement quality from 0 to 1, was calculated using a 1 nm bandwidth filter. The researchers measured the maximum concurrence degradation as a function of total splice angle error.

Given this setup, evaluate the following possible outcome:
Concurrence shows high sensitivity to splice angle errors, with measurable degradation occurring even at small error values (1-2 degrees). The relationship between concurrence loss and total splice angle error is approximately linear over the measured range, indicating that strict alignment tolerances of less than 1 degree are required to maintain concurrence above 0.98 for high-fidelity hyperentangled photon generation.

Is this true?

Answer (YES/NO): NO